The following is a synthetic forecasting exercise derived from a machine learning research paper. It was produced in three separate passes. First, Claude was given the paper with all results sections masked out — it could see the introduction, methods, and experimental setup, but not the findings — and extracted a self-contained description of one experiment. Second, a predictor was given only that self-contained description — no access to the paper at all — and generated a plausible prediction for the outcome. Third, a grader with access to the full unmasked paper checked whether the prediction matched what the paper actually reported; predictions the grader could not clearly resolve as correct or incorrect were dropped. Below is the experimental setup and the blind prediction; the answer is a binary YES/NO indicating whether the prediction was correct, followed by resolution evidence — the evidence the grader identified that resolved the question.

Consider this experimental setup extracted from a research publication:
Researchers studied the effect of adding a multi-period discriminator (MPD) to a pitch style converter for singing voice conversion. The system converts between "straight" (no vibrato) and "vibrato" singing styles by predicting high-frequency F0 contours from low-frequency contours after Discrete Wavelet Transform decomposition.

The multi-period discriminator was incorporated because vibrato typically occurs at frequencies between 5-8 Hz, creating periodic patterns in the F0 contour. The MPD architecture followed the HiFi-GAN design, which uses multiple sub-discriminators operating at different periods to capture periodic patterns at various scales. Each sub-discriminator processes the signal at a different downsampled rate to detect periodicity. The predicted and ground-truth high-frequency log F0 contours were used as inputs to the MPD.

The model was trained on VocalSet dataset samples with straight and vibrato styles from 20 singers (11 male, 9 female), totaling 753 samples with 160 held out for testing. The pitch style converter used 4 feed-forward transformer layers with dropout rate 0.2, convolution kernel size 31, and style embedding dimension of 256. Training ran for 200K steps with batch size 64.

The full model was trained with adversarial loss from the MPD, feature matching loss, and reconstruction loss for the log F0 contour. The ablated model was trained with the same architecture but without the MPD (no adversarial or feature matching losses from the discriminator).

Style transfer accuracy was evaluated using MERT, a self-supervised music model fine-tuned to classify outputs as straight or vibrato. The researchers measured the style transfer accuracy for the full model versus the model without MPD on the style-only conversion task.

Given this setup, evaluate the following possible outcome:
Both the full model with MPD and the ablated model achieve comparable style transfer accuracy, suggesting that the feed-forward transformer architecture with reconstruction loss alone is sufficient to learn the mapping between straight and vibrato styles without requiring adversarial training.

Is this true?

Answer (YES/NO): NO